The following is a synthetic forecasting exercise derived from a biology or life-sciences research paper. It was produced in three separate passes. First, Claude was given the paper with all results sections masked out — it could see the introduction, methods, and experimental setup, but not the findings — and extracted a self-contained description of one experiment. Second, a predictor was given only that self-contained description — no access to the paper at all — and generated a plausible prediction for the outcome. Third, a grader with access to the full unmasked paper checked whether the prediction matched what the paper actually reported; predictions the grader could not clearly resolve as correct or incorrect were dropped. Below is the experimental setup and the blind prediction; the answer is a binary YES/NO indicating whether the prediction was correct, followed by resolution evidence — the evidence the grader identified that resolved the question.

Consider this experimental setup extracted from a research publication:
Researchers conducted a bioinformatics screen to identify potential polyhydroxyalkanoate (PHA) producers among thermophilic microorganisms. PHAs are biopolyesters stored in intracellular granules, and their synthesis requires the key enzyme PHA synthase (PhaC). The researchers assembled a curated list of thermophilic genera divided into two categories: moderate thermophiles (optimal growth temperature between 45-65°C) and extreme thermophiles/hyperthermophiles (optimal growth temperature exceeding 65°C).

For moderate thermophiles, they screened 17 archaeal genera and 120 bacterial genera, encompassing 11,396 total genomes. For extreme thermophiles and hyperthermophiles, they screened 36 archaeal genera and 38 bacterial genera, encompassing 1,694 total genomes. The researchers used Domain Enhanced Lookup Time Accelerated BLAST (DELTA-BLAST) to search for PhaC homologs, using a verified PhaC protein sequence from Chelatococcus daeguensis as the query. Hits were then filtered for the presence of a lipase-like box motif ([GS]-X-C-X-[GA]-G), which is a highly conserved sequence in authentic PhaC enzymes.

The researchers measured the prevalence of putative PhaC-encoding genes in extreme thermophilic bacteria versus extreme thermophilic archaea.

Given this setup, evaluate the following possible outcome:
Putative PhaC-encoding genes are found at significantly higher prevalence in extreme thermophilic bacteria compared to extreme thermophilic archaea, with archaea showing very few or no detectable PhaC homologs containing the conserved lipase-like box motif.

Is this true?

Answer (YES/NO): NO